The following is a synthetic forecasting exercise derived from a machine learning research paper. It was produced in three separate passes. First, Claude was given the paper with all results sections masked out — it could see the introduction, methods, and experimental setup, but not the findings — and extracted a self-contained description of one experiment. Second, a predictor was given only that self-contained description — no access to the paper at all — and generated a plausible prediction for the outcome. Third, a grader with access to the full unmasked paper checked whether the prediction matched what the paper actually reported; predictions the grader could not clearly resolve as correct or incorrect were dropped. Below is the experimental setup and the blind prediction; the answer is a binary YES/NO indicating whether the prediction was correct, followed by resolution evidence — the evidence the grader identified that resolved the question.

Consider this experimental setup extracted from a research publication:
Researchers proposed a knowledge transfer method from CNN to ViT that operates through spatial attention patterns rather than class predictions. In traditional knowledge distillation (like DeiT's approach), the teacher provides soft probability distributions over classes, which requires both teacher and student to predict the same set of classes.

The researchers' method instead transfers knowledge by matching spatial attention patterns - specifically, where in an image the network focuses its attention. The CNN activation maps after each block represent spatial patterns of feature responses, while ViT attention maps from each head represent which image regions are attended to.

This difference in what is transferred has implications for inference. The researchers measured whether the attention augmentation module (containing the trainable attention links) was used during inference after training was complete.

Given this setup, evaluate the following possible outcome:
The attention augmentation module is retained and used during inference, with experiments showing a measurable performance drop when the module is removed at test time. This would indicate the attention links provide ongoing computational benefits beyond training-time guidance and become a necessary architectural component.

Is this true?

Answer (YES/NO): NO